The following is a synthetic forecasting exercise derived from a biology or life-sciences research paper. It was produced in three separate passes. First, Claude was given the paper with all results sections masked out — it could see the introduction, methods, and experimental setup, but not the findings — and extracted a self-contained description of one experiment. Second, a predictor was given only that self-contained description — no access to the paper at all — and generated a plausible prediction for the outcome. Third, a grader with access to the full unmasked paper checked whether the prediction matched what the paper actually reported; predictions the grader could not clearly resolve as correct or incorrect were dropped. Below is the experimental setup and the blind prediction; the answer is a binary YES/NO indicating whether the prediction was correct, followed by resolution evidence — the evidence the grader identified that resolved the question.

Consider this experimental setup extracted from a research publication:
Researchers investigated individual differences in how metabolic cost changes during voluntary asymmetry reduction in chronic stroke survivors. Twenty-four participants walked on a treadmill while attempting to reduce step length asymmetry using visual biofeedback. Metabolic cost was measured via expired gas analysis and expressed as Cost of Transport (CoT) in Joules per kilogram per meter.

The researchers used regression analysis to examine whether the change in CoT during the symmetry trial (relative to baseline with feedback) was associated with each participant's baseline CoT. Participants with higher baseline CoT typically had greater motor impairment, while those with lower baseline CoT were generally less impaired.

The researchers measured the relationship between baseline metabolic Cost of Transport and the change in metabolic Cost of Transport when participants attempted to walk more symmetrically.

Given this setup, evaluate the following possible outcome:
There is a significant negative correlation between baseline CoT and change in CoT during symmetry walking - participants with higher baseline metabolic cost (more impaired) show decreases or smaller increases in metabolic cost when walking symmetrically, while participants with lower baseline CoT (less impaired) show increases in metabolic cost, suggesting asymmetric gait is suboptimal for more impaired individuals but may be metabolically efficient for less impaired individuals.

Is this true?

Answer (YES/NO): NO